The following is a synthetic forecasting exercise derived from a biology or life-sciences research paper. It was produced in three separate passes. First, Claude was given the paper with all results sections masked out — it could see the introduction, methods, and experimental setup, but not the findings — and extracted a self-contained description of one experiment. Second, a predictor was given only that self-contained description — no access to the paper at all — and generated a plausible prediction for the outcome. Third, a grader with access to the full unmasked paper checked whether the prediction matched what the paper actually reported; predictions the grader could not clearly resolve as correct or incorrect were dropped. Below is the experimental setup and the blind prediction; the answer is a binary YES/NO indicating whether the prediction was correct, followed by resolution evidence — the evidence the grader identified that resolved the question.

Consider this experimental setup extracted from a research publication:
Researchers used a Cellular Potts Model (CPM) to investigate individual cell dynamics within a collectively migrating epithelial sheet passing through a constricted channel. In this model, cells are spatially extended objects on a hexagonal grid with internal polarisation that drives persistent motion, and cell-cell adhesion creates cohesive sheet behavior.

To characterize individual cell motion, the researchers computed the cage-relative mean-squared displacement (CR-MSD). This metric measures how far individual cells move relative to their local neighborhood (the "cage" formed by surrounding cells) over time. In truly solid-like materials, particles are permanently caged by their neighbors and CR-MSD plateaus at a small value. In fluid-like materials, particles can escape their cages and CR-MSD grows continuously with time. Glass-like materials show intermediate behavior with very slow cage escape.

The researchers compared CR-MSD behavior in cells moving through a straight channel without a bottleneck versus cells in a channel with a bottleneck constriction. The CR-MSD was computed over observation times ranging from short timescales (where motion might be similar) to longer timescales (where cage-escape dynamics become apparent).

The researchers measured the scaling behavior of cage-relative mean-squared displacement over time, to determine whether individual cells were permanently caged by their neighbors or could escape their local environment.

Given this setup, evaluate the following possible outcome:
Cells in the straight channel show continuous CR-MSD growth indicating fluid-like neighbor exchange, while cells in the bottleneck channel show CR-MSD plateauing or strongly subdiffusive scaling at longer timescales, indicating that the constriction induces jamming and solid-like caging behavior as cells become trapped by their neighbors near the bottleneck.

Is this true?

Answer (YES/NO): NO